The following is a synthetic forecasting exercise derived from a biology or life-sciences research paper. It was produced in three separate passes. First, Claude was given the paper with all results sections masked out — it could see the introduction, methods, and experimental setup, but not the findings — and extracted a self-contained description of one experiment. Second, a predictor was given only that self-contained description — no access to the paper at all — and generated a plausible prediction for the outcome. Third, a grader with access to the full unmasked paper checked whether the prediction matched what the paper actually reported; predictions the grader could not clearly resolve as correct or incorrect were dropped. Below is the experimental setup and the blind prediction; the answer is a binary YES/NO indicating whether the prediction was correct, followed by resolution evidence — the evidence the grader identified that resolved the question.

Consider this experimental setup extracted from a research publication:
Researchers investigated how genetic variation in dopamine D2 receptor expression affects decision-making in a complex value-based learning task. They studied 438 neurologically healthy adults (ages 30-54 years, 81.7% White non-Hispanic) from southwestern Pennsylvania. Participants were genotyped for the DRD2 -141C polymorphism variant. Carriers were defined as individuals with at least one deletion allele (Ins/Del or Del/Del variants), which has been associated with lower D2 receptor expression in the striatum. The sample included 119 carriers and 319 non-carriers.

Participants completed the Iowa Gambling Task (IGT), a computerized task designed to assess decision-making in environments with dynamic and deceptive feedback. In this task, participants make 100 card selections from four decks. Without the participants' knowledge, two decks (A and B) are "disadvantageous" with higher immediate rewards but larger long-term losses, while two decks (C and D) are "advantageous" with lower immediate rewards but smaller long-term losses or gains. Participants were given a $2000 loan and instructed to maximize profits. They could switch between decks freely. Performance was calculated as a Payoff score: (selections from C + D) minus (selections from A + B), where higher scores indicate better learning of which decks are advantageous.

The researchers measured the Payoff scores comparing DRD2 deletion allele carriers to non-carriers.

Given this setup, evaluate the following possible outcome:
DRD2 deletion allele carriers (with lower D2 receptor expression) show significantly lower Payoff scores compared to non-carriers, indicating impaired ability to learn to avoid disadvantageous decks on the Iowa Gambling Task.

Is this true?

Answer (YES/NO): YES